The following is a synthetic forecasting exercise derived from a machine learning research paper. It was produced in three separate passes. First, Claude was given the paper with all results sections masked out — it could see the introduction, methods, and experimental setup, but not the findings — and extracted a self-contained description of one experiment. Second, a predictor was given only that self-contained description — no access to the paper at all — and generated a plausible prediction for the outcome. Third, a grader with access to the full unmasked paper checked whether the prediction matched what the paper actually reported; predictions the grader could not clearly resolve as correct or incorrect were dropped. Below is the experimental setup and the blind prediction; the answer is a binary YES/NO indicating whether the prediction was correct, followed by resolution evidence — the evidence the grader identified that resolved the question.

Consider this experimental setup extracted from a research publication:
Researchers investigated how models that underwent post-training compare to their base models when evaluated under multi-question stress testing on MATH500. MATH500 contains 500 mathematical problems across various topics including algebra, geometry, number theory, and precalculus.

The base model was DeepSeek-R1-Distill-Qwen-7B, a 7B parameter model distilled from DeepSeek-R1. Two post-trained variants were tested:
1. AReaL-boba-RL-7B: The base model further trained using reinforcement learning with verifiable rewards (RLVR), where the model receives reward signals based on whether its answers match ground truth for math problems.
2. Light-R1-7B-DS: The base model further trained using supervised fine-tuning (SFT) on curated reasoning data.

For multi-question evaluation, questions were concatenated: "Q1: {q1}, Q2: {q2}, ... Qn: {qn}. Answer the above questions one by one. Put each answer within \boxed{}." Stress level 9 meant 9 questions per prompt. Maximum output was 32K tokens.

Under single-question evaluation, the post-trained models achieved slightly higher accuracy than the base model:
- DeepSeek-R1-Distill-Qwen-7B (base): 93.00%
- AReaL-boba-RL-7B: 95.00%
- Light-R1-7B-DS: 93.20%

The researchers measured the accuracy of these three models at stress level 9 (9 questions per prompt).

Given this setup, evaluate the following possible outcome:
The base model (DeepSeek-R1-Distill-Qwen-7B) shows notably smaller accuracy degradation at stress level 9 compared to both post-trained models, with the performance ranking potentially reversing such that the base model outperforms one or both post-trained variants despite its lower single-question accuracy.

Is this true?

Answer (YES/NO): YES